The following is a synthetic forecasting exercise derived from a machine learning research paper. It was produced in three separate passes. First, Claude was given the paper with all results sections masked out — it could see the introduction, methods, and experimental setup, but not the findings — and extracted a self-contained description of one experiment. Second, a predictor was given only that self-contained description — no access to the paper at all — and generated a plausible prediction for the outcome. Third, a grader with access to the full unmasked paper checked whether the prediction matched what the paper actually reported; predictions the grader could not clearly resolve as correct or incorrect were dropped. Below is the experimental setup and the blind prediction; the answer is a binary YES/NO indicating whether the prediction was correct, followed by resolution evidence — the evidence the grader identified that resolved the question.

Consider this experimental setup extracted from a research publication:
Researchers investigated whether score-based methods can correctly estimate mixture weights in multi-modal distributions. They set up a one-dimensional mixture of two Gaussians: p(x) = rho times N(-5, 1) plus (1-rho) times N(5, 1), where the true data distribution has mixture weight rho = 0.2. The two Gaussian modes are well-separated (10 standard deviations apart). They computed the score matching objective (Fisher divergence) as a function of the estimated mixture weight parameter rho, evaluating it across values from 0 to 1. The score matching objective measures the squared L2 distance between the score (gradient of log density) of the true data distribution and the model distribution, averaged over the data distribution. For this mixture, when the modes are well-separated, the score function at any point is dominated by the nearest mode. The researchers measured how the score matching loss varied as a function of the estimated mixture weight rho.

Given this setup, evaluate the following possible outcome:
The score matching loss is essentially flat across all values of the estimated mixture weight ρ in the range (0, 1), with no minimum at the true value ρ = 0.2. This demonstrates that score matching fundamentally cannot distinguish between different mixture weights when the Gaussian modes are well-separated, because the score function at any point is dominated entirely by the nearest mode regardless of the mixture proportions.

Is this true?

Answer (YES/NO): YES